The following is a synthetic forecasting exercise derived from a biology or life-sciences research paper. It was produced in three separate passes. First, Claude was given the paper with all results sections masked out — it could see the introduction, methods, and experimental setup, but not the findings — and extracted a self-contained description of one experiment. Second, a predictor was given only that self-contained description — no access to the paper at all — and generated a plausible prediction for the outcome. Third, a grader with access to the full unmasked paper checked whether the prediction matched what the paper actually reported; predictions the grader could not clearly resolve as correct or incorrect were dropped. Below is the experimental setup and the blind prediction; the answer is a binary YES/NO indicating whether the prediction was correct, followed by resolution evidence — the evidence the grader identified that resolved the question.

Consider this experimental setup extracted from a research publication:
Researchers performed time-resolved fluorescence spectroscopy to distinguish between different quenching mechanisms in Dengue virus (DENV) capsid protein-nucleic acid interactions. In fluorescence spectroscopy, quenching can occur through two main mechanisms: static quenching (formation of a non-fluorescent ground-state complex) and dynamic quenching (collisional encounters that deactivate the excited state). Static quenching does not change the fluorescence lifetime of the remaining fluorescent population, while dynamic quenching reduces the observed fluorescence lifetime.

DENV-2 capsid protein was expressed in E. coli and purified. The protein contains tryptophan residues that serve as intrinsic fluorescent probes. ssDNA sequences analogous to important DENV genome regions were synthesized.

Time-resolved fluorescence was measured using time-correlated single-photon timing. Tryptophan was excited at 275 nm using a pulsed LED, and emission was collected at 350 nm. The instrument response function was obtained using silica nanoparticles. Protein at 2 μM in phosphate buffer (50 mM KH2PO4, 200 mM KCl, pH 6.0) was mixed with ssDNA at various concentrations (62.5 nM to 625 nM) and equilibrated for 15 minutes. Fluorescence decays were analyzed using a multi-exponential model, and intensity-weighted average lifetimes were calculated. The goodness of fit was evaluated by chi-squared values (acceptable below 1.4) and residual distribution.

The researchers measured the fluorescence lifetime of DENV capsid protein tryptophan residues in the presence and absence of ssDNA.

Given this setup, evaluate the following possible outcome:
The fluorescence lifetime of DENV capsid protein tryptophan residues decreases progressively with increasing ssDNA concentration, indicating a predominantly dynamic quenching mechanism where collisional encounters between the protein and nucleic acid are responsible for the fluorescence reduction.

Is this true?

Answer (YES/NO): NO